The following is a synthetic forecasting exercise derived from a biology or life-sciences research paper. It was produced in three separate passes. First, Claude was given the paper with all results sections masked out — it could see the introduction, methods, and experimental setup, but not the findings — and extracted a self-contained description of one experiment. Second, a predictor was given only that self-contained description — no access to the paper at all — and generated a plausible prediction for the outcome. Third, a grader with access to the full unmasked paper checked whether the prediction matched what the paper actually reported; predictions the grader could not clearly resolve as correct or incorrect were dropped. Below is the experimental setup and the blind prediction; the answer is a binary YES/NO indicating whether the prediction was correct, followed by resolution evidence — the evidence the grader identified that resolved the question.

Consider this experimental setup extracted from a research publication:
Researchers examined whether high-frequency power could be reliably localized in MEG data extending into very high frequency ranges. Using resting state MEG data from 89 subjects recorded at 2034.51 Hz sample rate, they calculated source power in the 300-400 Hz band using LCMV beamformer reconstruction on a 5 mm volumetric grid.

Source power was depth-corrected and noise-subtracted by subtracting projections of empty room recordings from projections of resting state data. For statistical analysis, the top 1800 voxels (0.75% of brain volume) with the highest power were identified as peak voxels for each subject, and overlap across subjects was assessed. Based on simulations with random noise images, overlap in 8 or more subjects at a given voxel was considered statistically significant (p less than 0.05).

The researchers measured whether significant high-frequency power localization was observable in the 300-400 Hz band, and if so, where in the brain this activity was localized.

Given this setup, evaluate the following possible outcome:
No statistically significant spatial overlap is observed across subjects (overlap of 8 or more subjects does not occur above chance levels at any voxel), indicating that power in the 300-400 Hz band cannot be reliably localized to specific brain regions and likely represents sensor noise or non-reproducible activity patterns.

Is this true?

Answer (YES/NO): NO